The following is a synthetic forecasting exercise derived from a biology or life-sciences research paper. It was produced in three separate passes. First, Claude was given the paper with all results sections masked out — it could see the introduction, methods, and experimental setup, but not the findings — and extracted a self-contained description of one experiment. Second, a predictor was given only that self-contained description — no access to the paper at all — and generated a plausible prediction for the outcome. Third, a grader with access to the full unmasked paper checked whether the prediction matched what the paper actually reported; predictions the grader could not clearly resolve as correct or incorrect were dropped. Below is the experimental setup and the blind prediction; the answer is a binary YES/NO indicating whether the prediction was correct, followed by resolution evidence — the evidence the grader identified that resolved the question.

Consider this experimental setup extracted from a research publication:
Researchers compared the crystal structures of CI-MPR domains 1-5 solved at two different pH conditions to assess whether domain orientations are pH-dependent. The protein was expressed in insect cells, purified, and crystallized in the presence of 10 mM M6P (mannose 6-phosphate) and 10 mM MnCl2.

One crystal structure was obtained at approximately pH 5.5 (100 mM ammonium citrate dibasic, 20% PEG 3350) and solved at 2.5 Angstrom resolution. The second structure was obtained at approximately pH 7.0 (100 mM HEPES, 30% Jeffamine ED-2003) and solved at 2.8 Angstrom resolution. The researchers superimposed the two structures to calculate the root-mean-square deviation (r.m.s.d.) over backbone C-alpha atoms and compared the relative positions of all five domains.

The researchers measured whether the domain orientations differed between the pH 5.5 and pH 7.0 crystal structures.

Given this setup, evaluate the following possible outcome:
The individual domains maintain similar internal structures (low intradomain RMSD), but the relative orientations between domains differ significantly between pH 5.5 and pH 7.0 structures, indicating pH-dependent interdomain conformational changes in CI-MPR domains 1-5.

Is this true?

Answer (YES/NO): NO